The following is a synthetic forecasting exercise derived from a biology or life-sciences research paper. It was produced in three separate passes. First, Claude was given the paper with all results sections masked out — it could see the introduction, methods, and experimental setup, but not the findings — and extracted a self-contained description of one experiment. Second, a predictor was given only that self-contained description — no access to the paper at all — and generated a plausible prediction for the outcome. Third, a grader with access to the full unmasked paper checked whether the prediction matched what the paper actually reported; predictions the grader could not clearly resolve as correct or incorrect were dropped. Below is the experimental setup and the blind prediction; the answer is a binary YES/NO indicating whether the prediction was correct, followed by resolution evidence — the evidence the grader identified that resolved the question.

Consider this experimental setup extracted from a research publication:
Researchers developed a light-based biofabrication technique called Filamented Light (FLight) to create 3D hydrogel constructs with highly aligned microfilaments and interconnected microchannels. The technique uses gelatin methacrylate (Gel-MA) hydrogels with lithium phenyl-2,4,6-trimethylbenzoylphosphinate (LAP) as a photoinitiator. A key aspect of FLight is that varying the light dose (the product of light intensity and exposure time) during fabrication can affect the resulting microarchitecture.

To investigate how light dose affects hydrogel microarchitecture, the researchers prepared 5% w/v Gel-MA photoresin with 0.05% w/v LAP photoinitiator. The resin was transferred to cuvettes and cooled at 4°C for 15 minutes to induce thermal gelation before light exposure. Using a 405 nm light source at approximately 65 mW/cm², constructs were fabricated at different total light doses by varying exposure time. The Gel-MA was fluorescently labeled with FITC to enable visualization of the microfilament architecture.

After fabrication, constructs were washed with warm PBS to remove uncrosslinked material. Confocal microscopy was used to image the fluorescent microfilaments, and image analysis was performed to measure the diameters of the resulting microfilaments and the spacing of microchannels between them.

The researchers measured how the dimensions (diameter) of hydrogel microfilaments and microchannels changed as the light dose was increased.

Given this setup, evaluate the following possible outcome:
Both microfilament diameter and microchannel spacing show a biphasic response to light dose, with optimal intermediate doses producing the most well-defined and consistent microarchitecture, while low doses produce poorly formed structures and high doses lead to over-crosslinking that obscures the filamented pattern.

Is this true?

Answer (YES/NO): NO